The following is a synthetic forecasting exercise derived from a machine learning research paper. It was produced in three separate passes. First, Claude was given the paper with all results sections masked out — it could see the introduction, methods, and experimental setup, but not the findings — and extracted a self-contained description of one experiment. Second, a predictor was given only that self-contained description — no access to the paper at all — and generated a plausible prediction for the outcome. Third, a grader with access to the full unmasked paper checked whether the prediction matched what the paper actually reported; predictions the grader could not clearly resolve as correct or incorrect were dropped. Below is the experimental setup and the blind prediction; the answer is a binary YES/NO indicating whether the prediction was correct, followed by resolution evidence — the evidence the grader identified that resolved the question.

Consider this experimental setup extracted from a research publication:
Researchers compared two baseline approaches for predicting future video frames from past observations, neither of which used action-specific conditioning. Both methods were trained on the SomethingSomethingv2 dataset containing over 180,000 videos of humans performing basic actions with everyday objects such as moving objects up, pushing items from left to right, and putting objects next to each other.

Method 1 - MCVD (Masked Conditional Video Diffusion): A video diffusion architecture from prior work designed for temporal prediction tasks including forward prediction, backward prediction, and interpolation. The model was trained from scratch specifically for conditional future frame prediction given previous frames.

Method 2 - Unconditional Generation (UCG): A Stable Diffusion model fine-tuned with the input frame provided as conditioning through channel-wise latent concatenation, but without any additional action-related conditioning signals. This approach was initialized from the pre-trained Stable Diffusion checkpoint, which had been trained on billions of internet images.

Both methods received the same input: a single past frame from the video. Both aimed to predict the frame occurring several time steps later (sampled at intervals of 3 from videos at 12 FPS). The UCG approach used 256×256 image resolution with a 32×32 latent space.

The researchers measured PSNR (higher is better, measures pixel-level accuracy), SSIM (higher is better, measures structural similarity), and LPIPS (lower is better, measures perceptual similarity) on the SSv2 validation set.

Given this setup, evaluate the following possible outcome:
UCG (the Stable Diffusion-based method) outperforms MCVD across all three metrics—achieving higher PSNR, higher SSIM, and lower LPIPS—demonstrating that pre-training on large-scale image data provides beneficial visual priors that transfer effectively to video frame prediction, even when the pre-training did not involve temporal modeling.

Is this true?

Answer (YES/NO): YES